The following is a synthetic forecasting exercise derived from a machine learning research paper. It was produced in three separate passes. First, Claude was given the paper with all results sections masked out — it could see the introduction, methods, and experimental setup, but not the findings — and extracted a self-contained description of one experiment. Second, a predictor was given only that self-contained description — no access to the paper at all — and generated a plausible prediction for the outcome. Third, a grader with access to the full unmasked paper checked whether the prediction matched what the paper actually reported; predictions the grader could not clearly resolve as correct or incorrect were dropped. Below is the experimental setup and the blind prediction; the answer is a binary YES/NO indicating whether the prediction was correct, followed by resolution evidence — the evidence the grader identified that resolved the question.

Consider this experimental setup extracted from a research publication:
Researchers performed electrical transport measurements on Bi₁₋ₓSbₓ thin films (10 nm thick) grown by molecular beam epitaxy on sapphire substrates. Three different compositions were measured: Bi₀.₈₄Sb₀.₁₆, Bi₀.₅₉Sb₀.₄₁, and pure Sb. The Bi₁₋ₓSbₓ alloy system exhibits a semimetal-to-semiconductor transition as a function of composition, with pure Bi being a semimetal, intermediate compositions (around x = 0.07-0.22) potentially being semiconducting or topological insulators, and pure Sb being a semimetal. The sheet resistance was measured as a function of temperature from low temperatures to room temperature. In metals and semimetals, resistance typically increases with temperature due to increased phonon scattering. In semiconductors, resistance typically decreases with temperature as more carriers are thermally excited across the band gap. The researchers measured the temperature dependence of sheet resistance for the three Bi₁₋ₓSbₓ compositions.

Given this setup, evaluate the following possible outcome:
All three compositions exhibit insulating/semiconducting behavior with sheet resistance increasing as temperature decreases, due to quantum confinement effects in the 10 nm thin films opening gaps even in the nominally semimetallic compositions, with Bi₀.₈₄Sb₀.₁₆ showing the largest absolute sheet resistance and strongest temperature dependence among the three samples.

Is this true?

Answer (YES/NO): NO